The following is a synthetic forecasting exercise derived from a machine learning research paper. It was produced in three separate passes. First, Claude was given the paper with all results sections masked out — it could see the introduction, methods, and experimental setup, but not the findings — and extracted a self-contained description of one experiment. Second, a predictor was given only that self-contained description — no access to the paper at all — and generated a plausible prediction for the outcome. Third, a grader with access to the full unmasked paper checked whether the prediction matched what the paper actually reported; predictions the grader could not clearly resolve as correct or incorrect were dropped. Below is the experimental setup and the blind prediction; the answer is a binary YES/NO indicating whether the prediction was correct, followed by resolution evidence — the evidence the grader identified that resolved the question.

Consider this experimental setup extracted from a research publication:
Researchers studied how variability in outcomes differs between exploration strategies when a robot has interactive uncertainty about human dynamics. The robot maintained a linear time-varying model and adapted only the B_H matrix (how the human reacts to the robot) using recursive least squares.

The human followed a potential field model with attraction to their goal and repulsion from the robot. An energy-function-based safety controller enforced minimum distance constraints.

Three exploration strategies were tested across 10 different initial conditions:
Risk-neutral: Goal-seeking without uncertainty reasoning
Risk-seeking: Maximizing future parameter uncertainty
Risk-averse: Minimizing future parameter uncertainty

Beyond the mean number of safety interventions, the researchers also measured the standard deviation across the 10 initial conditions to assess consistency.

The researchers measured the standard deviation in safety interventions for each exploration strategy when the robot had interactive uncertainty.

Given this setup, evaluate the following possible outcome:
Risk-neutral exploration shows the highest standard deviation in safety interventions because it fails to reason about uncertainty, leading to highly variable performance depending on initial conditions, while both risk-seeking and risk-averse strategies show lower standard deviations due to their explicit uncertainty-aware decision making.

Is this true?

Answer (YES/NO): NO